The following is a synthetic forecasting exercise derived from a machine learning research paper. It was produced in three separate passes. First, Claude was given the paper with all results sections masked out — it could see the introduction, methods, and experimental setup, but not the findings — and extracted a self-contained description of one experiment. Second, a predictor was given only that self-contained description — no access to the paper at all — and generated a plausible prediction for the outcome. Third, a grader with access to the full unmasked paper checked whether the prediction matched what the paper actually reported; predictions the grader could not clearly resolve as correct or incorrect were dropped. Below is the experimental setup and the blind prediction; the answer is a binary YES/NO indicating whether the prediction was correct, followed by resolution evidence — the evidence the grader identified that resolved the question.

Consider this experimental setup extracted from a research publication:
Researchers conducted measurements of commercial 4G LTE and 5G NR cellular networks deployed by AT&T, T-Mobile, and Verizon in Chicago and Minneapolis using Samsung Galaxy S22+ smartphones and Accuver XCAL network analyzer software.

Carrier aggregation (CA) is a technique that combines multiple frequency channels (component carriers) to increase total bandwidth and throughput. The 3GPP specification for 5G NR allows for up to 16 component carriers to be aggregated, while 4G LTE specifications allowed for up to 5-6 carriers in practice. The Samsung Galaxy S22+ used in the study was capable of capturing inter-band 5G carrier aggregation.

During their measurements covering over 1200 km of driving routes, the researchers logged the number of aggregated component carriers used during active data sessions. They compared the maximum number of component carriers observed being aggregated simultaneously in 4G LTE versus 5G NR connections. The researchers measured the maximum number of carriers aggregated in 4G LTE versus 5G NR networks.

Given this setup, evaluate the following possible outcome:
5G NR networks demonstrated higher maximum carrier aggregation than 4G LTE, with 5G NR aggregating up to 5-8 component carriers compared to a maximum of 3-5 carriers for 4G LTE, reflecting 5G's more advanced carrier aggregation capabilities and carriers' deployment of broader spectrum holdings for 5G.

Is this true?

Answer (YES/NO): NO